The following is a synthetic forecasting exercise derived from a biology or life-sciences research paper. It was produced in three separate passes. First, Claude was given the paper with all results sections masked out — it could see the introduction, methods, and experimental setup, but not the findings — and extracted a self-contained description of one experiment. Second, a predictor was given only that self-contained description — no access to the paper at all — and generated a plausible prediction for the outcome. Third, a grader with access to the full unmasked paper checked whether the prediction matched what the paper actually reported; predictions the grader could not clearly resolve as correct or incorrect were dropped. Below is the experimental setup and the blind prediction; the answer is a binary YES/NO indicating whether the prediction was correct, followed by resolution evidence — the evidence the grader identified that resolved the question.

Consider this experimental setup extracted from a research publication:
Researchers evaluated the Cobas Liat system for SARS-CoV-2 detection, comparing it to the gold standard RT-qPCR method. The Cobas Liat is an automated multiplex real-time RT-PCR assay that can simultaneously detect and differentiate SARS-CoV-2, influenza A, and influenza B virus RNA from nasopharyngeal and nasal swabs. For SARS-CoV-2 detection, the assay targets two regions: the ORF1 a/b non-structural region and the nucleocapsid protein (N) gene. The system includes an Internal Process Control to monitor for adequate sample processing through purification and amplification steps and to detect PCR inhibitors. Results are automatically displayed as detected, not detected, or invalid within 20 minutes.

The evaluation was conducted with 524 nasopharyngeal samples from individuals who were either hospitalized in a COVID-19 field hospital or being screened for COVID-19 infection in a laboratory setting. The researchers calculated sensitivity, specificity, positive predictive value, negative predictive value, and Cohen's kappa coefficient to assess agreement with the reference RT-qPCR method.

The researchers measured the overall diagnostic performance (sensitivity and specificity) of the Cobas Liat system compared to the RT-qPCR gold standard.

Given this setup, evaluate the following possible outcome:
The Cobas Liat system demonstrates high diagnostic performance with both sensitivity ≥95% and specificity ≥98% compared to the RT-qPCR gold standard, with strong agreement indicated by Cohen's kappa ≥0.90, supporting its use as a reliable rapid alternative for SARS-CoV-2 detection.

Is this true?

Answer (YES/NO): NO